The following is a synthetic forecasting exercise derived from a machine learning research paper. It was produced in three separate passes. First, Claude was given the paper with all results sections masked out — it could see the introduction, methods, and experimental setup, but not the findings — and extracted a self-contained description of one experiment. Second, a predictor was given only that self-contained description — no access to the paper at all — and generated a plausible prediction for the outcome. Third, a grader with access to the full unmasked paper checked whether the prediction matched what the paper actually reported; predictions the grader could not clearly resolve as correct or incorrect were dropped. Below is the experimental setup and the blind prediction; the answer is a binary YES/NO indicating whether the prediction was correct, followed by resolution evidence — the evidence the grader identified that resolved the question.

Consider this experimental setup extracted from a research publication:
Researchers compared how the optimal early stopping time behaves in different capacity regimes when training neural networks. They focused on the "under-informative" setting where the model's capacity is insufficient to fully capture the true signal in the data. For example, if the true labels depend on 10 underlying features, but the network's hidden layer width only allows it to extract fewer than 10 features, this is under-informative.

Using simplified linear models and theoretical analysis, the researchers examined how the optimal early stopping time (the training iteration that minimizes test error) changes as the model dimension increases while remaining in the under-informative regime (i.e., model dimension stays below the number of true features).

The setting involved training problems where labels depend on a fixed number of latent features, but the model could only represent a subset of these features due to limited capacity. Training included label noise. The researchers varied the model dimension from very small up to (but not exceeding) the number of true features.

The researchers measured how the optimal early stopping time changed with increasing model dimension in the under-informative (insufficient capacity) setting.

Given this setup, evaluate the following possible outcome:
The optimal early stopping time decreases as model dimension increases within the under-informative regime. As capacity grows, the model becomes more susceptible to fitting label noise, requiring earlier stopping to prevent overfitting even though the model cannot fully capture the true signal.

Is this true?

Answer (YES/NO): NO